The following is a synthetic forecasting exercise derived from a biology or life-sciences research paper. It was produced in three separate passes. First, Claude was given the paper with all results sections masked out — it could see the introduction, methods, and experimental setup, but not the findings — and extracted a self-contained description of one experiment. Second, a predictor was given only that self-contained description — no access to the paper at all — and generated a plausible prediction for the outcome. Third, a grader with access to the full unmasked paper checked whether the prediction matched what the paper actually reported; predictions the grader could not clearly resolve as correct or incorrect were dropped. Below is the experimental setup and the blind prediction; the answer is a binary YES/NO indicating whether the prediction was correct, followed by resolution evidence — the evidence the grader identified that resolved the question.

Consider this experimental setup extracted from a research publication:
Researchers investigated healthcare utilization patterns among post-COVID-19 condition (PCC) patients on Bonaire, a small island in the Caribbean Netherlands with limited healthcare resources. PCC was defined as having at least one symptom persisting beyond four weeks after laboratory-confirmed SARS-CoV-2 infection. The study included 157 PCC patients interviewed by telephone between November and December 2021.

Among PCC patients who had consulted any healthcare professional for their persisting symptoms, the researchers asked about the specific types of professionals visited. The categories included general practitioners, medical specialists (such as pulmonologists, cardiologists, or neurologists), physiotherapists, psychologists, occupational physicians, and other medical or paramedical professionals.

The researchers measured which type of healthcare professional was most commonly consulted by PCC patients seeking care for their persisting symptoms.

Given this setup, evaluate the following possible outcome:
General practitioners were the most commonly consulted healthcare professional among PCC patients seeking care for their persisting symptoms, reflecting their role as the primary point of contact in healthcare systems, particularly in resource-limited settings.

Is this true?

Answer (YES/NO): YES